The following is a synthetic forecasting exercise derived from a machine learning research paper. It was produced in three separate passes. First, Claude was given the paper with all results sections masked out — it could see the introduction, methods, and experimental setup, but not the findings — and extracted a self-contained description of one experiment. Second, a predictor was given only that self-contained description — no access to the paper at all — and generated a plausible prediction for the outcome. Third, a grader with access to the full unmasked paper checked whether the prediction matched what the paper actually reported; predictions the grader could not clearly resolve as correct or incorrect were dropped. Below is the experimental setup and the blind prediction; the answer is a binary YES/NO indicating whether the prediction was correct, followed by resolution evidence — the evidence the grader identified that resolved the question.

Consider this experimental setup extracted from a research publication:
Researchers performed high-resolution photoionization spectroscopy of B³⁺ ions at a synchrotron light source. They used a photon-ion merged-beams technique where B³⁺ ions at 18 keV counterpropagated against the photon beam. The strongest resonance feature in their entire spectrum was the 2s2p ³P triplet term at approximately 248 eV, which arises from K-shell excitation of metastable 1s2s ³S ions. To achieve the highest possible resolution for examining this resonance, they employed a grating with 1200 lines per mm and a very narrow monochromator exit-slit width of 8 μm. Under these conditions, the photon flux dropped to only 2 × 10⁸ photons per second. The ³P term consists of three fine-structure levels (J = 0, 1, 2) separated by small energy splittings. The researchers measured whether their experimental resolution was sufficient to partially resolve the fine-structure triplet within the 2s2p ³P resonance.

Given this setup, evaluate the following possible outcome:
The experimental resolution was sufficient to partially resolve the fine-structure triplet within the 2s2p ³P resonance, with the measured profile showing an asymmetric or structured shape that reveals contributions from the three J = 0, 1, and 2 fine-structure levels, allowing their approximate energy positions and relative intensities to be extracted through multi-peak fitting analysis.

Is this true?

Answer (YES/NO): NO